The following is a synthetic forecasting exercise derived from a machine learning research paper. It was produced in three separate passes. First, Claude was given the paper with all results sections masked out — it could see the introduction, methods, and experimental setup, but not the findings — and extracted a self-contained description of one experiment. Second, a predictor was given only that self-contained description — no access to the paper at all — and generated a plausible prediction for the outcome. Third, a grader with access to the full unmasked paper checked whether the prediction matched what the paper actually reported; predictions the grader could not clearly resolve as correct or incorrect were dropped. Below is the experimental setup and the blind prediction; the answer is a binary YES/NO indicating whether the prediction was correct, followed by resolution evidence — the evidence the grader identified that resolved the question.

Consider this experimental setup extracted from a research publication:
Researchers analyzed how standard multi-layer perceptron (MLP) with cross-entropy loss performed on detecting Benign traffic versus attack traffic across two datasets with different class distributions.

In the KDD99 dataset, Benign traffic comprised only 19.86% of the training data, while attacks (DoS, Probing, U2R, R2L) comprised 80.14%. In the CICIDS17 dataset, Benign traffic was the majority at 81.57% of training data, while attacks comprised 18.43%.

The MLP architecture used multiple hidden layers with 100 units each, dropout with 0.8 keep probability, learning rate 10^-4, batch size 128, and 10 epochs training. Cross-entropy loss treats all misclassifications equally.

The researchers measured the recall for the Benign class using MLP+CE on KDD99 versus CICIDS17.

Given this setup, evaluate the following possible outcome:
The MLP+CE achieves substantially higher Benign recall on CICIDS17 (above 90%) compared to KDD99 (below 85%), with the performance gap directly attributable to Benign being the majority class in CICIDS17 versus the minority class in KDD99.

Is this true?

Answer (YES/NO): YES